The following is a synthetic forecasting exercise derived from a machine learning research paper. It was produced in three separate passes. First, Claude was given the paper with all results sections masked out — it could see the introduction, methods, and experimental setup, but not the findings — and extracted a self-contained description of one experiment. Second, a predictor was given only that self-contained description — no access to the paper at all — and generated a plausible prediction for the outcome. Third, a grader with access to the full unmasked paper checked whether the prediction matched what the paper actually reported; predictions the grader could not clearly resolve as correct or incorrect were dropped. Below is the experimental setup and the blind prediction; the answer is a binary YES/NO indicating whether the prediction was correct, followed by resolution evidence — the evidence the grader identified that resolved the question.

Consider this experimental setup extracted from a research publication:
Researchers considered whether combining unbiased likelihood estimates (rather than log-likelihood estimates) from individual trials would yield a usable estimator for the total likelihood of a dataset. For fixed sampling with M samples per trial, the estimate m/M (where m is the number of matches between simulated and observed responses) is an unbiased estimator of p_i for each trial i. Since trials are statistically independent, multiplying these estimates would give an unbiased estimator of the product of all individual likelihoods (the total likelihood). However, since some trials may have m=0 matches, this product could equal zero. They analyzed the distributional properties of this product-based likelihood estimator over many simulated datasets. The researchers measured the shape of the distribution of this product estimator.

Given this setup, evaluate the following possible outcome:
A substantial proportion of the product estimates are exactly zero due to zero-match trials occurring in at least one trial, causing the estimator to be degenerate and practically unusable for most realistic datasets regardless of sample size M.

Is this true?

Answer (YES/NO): YES